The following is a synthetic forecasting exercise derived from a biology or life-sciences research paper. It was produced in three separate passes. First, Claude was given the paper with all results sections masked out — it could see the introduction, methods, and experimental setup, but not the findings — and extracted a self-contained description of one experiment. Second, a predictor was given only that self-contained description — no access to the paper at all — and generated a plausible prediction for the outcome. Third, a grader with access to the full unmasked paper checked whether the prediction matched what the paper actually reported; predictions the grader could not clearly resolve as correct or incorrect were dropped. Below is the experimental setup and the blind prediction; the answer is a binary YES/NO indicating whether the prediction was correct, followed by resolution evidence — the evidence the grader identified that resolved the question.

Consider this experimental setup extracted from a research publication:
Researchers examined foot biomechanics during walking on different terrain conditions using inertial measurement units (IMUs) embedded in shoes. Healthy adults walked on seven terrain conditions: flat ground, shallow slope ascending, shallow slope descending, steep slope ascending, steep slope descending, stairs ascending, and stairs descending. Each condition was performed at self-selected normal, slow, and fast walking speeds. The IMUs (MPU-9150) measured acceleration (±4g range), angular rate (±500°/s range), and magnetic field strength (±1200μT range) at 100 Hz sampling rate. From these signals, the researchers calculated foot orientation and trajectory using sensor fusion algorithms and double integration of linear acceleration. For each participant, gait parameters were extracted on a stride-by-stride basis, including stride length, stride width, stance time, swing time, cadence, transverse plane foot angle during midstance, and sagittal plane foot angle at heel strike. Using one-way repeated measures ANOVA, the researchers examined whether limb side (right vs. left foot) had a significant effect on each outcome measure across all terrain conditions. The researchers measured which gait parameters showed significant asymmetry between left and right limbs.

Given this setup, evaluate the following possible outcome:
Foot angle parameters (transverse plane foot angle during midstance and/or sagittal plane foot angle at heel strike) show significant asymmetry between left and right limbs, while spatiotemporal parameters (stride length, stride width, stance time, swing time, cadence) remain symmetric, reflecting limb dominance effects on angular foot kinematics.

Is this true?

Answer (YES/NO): YES